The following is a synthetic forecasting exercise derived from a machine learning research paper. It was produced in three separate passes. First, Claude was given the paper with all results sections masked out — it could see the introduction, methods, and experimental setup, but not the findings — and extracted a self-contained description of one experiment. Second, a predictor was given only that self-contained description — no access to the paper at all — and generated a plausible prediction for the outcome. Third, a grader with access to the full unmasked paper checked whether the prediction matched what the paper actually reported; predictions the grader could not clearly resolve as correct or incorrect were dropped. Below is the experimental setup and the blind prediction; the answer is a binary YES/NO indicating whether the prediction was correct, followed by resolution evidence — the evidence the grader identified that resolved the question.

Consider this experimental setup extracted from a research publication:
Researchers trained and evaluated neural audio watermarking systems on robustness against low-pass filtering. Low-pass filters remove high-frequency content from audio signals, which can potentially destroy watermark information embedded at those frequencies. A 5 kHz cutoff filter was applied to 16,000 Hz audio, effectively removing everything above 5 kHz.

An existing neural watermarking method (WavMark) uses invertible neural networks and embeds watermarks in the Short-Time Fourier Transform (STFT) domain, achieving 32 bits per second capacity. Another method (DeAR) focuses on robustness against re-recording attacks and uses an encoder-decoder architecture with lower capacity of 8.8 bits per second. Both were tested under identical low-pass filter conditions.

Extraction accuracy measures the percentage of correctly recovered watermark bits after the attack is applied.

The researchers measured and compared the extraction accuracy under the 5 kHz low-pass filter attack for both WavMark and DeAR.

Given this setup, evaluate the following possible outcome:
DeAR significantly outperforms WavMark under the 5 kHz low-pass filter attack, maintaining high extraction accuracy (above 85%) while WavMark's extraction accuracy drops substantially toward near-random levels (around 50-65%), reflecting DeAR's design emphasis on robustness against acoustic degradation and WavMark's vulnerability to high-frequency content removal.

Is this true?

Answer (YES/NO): NO